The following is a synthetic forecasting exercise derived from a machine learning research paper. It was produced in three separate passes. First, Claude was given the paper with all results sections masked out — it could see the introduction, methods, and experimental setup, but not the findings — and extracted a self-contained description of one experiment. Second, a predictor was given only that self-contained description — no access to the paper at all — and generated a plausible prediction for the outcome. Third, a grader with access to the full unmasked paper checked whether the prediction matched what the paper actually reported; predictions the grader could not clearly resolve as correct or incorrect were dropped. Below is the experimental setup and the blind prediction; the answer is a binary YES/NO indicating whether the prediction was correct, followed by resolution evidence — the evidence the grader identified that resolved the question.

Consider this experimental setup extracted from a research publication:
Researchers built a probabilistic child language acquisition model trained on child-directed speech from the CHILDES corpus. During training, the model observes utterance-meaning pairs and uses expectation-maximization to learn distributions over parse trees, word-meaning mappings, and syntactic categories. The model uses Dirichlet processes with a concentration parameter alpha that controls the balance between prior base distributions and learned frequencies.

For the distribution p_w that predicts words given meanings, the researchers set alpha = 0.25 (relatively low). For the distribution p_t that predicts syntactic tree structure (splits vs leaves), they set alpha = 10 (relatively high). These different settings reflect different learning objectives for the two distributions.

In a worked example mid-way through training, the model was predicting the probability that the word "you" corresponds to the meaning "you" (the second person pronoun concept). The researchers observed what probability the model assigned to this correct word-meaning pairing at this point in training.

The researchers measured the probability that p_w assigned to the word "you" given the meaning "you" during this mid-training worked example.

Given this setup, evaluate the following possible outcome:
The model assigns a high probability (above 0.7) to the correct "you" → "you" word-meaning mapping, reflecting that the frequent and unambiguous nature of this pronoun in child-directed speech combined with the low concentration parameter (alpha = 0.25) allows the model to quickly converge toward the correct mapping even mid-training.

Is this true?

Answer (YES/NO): YES